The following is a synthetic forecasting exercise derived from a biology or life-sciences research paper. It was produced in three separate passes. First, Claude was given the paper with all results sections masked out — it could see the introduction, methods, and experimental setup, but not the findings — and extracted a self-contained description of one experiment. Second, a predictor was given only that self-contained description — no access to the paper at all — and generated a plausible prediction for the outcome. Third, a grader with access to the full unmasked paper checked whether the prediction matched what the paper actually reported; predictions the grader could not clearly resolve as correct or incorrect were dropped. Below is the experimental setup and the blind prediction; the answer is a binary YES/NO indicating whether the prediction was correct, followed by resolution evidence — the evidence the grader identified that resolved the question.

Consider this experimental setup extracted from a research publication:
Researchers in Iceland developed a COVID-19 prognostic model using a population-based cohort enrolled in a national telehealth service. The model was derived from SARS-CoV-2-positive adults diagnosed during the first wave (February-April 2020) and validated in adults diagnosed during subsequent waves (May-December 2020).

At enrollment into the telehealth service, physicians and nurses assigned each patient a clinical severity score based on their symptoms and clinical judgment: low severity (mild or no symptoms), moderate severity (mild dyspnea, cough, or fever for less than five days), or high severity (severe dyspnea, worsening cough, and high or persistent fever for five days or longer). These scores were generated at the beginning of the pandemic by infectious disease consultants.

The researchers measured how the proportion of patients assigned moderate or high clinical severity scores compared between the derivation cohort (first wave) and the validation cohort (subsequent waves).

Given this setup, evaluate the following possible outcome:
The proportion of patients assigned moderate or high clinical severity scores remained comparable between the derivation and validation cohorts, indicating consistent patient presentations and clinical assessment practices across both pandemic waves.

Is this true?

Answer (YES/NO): NO